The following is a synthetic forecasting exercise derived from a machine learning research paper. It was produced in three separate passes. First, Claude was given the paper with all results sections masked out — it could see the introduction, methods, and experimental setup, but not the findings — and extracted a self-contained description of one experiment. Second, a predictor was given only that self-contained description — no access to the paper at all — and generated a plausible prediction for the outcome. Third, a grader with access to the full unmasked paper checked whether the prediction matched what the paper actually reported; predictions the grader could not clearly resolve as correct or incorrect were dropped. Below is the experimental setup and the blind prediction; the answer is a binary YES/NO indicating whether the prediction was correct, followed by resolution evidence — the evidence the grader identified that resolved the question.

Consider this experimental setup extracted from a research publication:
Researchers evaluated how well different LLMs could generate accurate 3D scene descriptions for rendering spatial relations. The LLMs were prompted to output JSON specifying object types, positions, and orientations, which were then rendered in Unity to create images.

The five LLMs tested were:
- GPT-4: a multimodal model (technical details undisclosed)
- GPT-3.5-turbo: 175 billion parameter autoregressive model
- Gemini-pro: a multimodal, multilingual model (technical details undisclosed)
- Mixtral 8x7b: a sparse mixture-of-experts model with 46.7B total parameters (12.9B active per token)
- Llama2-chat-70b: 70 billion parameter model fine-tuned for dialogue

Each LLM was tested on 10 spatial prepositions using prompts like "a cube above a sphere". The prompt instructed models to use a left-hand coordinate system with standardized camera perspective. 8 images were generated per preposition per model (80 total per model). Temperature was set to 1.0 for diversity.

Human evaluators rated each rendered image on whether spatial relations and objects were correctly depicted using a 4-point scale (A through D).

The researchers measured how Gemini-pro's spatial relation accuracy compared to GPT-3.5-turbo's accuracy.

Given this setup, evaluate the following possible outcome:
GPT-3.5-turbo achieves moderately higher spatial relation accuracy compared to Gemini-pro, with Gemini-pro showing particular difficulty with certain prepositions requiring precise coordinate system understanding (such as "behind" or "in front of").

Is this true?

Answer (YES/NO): NO